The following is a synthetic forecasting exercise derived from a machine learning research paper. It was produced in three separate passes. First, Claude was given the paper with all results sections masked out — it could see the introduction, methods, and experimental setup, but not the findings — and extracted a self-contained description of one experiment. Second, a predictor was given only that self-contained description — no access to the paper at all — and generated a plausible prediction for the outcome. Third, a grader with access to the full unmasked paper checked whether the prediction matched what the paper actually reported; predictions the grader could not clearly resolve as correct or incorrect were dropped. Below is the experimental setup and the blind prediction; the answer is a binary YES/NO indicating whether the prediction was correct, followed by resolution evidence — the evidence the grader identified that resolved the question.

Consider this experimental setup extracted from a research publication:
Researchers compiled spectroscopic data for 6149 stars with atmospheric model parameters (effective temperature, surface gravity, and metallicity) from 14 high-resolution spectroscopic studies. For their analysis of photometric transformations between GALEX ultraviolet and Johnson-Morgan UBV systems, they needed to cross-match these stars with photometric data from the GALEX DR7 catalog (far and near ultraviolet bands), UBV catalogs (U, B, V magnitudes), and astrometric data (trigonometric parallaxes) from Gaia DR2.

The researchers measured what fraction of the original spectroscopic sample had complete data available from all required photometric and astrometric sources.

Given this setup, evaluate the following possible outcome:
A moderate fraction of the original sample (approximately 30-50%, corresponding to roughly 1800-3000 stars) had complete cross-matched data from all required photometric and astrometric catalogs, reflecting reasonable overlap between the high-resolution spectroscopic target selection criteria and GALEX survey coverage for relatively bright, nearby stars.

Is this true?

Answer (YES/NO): NO